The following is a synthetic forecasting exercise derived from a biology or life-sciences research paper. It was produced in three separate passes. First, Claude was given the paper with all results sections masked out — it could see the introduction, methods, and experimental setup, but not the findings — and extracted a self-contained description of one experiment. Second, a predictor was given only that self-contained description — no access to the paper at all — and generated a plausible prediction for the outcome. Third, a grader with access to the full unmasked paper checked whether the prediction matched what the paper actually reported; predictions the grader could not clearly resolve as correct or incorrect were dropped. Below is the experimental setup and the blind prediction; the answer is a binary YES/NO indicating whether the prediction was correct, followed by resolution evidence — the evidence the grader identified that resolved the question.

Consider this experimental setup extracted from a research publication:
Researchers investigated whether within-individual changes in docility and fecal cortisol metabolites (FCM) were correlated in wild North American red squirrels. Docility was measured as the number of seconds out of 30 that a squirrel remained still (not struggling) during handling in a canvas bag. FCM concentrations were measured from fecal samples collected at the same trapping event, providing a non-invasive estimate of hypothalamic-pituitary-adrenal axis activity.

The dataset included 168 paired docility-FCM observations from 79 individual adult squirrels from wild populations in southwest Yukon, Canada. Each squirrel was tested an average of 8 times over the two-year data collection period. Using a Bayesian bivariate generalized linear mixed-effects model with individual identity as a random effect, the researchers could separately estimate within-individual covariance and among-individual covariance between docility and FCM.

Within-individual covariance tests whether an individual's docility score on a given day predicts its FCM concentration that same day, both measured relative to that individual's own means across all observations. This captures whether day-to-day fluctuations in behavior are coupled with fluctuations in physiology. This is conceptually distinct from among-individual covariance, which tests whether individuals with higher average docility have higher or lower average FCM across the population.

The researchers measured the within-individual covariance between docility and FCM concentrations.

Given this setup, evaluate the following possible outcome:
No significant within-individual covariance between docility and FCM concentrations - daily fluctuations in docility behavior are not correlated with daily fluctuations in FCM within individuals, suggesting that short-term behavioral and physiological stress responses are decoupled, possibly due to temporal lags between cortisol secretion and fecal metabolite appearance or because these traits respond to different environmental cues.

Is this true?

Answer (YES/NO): YES